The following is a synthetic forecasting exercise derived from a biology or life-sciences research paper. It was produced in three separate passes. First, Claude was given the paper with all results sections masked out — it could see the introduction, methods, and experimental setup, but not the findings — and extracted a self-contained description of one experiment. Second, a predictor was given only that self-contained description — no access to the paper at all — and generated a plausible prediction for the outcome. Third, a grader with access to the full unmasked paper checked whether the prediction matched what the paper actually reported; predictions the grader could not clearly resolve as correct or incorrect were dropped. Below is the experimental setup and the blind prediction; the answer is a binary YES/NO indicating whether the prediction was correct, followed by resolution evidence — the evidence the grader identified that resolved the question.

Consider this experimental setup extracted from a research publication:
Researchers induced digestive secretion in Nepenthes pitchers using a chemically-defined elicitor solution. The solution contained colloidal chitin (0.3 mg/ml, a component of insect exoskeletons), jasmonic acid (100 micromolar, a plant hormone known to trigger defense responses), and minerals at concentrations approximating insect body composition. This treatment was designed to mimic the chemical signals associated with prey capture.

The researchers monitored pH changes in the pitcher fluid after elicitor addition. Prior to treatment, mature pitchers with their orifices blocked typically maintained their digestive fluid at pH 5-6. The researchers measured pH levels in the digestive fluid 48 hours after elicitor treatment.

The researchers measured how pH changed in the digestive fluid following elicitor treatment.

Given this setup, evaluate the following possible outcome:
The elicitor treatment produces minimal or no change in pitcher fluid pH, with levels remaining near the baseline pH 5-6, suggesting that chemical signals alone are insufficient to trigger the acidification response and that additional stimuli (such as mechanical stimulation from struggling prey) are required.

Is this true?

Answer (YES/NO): NO